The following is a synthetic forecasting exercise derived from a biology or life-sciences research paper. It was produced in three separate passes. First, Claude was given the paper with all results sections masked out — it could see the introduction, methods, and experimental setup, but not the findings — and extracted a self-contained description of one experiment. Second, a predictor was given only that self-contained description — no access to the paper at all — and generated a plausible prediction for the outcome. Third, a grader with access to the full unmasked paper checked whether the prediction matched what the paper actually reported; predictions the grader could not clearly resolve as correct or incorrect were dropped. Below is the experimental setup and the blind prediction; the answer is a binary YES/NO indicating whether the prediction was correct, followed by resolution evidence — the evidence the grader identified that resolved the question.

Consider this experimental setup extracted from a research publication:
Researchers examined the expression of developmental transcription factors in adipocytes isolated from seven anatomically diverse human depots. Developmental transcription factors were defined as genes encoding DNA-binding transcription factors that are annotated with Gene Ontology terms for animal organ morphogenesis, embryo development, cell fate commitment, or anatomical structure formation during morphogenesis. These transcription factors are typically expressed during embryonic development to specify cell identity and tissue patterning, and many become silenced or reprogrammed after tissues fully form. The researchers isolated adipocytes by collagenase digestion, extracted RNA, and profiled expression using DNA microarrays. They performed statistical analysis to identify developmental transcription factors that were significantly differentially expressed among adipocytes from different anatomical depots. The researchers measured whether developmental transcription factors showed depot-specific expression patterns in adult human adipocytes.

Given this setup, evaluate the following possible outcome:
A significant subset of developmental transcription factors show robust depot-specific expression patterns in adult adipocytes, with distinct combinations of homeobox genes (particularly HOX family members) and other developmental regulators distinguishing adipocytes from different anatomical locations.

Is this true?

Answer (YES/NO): YES